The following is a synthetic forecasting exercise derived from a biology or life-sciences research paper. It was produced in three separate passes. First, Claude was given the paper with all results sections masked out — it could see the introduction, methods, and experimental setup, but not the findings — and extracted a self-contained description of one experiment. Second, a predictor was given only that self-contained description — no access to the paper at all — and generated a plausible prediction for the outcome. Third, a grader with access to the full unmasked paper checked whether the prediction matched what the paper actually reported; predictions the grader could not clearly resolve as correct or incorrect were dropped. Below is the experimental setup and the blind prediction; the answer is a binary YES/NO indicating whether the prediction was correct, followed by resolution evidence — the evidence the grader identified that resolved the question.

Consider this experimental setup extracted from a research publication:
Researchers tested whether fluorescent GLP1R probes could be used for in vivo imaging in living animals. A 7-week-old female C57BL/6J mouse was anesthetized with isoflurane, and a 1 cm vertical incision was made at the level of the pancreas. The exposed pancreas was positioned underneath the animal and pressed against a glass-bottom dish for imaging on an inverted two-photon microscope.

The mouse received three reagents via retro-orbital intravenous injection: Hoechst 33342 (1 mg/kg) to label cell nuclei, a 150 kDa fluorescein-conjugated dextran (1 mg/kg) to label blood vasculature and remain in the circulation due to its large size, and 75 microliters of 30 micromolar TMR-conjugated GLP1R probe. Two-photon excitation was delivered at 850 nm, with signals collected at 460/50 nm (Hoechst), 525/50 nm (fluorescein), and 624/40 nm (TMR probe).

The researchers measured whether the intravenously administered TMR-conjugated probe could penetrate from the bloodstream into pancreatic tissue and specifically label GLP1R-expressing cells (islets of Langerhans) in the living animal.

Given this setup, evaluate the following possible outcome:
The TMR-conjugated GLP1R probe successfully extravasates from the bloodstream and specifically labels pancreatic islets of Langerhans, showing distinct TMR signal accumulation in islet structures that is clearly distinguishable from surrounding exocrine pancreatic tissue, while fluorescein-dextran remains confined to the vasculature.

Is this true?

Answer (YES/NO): YES